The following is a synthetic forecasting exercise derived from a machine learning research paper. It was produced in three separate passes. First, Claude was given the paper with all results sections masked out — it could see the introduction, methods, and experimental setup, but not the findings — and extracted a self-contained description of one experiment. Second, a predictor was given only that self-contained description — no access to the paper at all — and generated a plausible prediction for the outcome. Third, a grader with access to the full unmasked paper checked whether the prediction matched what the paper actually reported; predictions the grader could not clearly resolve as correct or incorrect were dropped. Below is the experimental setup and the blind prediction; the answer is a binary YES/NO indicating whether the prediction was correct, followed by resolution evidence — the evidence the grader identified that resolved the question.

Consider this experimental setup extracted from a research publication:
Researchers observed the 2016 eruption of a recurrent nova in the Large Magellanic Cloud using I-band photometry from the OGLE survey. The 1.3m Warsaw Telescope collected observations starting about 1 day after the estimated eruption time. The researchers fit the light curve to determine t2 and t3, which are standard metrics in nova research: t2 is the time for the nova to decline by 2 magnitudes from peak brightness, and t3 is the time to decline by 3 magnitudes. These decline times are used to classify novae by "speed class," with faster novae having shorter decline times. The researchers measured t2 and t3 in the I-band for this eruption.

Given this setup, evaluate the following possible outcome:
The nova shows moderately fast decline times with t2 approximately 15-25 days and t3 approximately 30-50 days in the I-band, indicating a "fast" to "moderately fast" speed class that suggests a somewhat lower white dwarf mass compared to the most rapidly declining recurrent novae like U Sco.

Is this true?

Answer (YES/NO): NO